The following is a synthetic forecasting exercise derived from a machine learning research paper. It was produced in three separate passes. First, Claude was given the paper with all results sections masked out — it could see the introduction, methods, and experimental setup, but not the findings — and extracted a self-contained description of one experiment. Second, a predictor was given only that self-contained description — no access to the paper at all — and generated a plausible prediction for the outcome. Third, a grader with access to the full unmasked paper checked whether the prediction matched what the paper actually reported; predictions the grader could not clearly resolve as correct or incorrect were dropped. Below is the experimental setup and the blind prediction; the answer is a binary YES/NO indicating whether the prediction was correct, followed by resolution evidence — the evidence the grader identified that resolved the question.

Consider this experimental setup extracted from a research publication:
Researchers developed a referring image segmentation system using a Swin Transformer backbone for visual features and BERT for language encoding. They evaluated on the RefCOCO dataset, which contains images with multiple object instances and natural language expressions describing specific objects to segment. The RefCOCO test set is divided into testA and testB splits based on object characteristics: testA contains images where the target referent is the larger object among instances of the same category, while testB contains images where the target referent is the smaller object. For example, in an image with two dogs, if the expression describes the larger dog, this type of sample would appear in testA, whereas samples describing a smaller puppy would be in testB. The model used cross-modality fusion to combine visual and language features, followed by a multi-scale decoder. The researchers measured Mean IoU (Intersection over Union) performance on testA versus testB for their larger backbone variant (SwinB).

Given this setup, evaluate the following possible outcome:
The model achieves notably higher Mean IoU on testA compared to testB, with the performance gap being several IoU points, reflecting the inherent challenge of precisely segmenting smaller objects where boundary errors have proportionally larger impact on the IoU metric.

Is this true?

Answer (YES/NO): YES